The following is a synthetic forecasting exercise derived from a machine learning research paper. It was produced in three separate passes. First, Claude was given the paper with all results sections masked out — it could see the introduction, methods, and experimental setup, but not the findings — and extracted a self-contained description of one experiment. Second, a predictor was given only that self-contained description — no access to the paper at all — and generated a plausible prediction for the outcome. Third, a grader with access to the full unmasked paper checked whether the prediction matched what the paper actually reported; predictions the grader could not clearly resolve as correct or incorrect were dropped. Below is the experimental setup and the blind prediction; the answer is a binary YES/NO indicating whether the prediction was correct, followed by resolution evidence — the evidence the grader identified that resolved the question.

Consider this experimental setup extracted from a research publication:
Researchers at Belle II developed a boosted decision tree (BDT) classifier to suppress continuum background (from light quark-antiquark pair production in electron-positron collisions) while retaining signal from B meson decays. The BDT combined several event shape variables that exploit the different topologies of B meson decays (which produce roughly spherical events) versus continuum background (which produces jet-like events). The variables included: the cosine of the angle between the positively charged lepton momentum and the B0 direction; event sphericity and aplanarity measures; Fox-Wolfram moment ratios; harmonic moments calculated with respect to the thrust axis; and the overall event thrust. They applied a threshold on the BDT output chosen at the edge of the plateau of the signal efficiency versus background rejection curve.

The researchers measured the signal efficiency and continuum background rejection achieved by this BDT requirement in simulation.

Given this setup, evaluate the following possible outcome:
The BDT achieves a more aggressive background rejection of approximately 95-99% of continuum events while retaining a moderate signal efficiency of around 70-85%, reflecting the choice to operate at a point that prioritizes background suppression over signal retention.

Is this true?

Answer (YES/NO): NO